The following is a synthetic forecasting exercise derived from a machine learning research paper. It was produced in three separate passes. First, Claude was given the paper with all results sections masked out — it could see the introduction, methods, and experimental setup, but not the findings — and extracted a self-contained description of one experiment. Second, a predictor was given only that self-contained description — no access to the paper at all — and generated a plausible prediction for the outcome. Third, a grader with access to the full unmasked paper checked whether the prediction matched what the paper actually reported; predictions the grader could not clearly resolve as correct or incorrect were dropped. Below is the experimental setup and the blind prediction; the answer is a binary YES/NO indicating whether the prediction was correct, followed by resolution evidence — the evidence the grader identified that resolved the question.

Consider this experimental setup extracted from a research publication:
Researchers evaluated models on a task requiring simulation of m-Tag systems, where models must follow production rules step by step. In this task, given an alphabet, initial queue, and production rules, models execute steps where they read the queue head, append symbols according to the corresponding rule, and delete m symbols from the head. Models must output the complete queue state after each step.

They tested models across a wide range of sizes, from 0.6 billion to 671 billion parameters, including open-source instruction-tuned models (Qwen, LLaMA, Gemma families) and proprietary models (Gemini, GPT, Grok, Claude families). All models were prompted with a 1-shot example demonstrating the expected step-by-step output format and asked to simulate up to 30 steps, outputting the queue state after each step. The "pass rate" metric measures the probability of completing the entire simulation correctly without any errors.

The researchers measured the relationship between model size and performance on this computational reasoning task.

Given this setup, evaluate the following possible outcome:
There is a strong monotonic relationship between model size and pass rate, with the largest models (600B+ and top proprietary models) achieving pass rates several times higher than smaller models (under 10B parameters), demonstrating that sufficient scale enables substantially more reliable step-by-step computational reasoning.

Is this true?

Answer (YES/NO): YES